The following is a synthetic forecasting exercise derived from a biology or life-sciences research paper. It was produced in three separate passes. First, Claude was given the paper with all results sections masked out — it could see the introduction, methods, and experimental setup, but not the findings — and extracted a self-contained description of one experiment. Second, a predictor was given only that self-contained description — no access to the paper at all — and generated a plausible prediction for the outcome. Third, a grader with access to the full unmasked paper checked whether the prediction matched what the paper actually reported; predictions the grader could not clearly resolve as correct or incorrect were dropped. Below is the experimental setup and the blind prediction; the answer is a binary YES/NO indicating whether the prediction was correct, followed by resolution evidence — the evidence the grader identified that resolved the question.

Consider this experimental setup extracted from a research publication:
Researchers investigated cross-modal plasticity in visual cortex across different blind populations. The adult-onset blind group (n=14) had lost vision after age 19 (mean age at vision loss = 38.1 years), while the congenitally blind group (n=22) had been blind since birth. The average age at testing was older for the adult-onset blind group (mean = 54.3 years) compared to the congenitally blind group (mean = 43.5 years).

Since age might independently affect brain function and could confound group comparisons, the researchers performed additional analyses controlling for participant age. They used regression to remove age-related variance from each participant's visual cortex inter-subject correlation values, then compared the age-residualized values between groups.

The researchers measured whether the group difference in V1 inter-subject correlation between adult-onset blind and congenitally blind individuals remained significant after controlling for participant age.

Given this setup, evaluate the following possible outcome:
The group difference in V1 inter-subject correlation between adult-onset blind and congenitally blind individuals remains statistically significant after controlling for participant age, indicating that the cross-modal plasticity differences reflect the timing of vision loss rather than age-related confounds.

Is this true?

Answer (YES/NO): YES